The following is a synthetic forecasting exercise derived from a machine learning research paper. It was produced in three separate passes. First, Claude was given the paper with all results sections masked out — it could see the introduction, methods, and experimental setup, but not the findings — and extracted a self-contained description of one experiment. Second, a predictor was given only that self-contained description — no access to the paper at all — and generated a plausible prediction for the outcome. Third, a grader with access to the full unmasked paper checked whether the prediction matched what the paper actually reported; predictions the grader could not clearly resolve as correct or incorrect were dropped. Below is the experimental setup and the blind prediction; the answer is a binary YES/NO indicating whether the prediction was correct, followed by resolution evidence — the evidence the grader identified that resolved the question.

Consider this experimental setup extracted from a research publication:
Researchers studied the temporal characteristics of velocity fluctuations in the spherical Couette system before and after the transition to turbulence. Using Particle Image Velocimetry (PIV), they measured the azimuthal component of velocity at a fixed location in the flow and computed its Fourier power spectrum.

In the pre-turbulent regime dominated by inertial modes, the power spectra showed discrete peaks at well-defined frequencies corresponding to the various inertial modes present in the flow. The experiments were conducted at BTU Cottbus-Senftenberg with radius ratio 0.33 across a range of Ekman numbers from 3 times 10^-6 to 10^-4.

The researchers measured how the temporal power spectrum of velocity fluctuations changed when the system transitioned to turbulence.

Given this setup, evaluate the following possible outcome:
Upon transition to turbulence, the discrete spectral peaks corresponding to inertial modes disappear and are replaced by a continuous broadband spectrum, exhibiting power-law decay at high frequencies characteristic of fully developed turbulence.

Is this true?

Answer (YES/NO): NO